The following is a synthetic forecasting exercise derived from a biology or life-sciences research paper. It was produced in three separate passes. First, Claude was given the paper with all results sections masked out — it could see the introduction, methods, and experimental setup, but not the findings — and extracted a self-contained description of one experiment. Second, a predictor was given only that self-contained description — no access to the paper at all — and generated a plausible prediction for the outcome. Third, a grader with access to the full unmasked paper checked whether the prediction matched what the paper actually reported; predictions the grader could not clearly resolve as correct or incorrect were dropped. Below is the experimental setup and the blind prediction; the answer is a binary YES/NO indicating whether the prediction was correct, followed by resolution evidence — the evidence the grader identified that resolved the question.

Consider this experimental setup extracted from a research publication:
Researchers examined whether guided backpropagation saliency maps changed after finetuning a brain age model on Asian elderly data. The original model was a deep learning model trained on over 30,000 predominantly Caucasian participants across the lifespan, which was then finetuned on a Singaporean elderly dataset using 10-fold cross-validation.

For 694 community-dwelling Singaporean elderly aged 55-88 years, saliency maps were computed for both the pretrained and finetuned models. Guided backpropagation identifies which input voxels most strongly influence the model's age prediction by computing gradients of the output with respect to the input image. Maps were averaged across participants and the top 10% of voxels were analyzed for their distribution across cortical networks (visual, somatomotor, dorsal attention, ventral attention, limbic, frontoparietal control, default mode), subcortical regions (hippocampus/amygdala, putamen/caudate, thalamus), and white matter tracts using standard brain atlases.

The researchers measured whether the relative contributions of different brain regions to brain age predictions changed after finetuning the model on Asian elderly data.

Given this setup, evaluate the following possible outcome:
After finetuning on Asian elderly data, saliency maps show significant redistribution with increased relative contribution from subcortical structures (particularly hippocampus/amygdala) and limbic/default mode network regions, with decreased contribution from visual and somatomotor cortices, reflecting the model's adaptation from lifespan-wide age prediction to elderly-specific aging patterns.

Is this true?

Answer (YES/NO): NO